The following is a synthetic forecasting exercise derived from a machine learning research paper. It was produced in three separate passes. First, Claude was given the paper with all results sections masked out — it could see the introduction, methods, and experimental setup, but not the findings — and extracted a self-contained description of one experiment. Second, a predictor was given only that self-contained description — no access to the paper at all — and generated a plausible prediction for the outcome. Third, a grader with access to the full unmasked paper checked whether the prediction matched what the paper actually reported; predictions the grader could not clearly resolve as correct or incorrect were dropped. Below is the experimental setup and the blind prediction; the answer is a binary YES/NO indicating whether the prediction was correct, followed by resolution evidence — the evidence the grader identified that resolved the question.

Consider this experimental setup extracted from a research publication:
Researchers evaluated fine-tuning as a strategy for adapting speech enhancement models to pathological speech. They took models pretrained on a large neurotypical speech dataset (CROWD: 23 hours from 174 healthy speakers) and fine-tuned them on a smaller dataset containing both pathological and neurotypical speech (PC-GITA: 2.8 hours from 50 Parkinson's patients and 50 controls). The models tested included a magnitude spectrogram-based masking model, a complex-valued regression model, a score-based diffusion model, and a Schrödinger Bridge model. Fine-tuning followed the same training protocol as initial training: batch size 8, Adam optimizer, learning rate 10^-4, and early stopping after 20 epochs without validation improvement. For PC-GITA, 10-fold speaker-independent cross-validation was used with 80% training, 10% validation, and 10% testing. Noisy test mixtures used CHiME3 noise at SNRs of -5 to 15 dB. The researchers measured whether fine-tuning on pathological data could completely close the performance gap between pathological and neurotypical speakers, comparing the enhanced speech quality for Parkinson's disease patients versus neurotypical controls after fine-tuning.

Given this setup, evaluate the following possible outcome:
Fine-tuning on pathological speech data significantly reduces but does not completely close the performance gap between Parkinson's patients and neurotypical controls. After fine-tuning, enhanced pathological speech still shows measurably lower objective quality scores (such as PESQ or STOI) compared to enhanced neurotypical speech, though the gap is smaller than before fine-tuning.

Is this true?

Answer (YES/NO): YES